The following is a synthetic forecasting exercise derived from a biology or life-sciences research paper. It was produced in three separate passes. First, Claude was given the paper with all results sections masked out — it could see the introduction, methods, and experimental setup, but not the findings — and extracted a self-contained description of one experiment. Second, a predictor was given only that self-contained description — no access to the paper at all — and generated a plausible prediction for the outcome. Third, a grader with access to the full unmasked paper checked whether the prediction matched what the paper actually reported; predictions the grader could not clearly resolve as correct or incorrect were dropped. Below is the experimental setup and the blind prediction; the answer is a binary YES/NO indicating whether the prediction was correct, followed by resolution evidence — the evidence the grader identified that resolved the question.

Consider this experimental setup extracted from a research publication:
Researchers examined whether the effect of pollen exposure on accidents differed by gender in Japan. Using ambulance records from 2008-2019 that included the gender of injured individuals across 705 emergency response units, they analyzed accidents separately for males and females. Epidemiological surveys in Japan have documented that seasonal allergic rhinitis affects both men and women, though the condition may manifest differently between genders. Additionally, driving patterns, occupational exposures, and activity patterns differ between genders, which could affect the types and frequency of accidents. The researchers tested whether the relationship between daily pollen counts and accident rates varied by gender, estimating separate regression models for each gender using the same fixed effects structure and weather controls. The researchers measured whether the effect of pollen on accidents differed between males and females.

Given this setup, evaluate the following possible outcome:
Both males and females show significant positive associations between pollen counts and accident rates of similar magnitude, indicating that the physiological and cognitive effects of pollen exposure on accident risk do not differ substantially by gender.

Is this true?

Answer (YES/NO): YES